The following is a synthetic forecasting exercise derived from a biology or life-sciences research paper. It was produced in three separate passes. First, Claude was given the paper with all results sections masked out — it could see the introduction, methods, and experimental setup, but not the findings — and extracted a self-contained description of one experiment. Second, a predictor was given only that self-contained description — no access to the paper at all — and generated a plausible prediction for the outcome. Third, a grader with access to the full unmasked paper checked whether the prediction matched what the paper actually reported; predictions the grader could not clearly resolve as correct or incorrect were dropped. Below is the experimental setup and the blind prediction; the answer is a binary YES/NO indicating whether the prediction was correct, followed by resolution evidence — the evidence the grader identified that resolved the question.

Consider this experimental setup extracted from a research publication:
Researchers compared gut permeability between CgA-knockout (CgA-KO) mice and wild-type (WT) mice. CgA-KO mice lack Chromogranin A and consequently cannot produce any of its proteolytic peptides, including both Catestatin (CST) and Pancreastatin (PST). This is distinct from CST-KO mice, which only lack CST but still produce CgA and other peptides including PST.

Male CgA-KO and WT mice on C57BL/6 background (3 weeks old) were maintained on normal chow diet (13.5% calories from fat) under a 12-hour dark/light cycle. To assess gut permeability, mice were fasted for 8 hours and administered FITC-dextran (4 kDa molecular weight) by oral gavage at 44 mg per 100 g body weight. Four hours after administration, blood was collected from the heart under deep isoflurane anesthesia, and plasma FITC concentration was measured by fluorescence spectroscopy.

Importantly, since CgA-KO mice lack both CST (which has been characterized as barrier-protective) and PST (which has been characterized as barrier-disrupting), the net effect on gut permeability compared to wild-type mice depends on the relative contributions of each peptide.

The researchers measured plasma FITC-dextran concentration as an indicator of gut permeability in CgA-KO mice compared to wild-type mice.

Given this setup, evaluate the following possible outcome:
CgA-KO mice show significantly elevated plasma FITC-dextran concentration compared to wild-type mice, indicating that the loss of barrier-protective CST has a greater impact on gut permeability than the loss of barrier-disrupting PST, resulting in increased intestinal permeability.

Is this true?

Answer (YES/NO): NO